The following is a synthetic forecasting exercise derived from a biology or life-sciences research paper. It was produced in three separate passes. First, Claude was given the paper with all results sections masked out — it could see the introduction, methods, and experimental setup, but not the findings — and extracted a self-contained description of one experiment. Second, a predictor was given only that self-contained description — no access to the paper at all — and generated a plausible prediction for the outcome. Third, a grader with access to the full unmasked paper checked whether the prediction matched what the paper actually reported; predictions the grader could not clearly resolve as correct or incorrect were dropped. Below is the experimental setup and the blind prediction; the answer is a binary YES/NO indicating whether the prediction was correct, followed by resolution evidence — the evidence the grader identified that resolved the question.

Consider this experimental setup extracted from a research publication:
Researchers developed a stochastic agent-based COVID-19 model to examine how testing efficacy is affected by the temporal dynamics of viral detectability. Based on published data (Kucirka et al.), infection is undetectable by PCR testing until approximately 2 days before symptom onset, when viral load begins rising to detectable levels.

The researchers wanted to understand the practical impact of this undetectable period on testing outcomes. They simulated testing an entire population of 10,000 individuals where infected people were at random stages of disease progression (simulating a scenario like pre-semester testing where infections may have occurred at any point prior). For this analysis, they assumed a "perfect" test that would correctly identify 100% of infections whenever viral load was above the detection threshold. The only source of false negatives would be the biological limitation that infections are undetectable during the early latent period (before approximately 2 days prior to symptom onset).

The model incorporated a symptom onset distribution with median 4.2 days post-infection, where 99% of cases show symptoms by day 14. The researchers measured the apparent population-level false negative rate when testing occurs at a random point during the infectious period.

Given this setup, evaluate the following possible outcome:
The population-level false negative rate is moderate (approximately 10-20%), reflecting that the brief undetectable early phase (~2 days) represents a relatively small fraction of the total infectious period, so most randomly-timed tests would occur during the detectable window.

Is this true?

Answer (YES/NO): YES